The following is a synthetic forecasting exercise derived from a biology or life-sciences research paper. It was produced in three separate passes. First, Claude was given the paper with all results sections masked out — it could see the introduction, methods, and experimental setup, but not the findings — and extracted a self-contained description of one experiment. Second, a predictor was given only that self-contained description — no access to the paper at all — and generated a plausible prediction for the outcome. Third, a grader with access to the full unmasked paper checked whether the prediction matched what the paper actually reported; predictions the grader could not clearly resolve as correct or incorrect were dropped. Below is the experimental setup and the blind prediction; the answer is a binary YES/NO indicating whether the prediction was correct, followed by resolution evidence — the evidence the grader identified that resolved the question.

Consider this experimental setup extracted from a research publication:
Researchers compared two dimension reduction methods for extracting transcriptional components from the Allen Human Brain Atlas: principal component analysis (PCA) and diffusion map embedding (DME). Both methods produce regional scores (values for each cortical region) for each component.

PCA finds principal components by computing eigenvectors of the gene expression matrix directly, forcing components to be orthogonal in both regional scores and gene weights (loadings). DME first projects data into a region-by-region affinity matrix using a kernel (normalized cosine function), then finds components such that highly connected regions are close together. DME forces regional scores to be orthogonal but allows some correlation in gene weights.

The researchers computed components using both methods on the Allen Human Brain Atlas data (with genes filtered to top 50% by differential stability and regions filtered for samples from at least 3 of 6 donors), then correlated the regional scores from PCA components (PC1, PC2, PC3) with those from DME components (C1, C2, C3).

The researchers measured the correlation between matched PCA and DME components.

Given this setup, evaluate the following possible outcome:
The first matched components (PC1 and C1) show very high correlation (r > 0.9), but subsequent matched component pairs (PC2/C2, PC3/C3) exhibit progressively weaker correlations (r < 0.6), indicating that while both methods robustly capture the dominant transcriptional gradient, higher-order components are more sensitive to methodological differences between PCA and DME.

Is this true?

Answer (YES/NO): NO